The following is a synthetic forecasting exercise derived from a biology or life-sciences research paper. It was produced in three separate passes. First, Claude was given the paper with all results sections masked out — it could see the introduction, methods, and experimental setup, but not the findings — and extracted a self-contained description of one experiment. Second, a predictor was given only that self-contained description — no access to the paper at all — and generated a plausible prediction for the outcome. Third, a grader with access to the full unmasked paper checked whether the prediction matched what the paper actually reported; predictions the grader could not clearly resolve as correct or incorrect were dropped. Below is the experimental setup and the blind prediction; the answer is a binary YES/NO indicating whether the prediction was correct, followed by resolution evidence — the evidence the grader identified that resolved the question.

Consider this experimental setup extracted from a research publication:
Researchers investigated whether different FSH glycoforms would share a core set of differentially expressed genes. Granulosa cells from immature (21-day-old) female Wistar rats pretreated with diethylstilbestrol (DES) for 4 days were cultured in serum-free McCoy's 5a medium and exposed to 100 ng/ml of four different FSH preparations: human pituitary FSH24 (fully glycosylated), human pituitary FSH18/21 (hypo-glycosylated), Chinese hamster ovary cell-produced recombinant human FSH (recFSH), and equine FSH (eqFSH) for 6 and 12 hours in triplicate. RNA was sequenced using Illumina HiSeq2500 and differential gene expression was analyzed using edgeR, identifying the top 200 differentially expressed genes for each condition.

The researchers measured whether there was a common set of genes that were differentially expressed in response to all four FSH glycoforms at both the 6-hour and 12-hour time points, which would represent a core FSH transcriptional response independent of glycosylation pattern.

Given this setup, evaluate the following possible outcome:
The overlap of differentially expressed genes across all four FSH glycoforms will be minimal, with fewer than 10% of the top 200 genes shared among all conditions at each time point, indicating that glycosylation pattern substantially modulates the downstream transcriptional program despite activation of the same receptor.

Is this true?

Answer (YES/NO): NO